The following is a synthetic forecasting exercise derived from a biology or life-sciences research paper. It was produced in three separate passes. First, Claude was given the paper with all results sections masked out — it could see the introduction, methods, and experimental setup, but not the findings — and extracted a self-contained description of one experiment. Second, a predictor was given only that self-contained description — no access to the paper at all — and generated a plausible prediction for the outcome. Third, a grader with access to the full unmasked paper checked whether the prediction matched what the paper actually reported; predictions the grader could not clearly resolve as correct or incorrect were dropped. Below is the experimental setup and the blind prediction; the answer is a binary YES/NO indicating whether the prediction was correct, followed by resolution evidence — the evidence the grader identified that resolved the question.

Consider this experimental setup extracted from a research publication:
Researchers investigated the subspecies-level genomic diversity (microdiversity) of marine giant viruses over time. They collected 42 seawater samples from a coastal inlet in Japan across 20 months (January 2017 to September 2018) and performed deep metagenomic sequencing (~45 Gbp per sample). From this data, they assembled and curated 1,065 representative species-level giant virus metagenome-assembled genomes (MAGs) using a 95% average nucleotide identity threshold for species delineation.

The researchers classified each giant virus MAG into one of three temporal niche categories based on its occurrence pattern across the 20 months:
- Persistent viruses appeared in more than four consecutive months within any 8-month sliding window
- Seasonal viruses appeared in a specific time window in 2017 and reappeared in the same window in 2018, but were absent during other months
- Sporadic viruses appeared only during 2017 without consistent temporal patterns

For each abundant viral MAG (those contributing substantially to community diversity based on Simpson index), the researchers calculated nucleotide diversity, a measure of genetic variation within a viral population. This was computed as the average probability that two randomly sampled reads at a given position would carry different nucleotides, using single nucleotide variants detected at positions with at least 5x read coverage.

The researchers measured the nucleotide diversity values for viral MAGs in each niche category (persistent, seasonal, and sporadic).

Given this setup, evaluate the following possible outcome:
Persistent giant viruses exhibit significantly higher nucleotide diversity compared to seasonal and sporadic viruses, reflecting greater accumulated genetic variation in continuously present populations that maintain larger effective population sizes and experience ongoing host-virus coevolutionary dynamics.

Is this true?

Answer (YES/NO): NO